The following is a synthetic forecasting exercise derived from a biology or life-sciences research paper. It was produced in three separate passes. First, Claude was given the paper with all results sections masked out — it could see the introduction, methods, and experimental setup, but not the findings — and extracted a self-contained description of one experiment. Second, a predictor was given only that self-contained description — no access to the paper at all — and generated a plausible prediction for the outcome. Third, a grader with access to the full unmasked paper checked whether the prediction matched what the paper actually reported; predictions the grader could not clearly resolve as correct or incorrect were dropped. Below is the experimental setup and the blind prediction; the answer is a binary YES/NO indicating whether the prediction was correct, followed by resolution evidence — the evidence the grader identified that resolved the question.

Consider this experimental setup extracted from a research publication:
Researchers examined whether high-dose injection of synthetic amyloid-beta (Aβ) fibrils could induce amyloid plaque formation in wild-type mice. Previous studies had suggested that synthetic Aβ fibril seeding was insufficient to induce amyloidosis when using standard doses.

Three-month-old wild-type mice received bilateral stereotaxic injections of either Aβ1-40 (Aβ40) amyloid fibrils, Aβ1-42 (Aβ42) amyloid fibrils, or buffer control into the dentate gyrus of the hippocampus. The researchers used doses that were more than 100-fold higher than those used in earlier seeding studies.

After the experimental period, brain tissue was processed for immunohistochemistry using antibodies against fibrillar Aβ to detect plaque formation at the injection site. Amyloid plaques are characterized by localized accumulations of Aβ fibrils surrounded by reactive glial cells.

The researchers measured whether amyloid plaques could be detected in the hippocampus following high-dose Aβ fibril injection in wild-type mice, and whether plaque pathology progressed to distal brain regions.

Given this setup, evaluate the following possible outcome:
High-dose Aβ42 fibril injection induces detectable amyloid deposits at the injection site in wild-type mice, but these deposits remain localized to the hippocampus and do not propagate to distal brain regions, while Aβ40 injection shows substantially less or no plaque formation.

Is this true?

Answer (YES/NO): NO